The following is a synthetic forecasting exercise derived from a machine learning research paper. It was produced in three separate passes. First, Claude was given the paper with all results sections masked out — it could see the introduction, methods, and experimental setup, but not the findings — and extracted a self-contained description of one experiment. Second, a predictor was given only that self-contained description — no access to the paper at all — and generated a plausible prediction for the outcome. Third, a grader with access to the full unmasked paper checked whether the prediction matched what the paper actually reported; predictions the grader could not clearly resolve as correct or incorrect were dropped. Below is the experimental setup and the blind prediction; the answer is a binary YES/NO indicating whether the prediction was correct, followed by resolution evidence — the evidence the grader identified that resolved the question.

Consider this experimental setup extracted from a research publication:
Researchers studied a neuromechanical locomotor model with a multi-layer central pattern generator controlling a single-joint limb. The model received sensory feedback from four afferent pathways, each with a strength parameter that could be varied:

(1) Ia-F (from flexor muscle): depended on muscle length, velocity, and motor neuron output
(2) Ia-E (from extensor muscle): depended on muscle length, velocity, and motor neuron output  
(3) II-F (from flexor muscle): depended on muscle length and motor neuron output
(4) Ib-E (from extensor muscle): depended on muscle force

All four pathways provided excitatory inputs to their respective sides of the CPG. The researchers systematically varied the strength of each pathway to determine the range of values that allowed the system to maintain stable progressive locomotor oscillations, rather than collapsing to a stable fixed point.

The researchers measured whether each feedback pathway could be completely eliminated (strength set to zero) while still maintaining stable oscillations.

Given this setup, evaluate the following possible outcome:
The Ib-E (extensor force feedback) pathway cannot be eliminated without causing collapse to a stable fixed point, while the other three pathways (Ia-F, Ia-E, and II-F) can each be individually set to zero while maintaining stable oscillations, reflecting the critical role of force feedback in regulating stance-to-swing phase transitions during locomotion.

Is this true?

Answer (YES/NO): NO